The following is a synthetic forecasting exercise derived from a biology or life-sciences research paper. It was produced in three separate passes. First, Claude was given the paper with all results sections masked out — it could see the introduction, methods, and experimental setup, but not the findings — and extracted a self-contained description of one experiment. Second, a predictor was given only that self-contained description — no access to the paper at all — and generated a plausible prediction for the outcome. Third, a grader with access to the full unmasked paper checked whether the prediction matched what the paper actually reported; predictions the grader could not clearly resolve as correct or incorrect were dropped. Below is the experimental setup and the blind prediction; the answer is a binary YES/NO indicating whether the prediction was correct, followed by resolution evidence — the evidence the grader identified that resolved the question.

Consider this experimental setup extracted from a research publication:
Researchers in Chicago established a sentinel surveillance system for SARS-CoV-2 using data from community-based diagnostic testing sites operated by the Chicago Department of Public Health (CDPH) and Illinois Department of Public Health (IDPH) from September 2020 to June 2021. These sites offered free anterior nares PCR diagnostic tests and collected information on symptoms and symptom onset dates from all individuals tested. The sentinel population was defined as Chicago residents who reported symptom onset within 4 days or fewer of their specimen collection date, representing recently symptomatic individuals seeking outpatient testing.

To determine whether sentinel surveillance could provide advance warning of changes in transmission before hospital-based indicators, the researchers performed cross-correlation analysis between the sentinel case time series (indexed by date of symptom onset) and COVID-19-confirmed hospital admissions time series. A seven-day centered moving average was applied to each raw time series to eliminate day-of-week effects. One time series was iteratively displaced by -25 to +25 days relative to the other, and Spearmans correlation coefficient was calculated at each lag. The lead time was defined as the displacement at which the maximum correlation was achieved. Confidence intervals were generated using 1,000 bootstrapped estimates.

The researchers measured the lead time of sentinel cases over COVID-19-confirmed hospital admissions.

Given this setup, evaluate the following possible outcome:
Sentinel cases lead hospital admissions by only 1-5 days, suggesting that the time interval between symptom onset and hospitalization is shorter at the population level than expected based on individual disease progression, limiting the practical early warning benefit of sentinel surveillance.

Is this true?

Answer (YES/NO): NO